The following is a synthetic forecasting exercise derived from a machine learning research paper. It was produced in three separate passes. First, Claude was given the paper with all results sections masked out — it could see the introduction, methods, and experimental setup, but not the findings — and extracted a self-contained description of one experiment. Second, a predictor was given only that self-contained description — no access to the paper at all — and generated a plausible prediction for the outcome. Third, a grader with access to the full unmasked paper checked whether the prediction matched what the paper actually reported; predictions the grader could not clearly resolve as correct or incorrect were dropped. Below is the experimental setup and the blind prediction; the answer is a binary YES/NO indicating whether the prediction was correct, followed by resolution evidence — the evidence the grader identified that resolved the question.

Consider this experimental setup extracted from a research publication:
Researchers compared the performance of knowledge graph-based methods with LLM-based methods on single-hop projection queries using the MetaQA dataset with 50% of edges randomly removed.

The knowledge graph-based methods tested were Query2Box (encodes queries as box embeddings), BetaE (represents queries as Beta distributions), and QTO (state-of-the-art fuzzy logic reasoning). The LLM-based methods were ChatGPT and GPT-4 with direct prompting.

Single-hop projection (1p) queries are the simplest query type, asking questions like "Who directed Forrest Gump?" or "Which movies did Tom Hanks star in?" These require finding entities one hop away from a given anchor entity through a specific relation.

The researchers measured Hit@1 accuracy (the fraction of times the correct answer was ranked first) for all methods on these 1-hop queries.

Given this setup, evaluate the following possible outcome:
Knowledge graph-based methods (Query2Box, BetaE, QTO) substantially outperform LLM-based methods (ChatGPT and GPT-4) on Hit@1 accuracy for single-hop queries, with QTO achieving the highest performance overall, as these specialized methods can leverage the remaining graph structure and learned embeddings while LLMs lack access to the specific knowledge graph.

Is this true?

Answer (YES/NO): NO